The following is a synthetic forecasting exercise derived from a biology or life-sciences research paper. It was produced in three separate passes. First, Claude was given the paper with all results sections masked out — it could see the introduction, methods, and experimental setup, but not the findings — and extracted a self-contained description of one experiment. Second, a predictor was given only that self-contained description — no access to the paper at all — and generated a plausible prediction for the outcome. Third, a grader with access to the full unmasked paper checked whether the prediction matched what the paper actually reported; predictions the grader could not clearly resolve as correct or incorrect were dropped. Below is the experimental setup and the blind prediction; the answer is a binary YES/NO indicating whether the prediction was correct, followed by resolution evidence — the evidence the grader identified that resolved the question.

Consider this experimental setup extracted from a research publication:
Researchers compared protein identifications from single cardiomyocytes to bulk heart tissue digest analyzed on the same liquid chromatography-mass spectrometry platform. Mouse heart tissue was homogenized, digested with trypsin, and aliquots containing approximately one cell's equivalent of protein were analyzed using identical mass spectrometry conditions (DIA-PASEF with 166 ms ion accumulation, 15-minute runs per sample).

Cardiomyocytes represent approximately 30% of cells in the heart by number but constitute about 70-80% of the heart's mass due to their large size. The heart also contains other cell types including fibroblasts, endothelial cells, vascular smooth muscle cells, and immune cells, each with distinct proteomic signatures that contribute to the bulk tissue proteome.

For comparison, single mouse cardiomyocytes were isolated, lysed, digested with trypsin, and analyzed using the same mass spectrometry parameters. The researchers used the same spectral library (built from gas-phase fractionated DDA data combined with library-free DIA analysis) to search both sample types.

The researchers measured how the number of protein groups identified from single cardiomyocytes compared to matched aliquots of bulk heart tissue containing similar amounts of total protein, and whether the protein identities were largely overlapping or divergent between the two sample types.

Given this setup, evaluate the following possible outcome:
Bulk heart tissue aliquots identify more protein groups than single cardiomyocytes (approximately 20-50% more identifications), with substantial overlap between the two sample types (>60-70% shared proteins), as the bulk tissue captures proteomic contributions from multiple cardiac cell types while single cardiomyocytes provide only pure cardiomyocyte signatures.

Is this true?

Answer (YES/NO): NO